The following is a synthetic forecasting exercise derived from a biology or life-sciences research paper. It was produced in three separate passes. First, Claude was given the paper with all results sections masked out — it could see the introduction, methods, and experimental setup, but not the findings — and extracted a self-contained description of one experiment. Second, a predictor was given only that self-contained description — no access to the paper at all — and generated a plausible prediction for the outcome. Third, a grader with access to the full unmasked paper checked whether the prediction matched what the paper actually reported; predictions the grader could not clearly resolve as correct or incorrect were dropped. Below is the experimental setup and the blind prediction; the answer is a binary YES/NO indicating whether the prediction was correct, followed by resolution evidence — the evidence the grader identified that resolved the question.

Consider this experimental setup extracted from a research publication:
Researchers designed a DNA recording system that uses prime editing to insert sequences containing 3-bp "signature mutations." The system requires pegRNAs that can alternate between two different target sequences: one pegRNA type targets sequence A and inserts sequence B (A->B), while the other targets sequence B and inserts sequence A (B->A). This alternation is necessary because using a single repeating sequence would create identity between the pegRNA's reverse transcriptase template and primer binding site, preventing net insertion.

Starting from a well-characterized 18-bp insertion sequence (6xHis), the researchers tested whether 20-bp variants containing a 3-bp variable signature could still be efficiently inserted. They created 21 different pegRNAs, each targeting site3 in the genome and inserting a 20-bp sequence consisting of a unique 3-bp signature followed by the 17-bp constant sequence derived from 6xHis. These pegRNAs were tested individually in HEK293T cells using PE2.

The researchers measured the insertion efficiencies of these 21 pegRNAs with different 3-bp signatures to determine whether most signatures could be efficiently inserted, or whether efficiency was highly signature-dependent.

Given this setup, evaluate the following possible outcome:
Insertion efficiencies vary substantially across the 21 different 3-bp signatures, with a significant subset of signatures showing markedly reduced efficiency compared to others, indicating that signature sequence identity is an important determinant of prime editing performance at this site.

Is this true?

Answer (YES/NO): NO